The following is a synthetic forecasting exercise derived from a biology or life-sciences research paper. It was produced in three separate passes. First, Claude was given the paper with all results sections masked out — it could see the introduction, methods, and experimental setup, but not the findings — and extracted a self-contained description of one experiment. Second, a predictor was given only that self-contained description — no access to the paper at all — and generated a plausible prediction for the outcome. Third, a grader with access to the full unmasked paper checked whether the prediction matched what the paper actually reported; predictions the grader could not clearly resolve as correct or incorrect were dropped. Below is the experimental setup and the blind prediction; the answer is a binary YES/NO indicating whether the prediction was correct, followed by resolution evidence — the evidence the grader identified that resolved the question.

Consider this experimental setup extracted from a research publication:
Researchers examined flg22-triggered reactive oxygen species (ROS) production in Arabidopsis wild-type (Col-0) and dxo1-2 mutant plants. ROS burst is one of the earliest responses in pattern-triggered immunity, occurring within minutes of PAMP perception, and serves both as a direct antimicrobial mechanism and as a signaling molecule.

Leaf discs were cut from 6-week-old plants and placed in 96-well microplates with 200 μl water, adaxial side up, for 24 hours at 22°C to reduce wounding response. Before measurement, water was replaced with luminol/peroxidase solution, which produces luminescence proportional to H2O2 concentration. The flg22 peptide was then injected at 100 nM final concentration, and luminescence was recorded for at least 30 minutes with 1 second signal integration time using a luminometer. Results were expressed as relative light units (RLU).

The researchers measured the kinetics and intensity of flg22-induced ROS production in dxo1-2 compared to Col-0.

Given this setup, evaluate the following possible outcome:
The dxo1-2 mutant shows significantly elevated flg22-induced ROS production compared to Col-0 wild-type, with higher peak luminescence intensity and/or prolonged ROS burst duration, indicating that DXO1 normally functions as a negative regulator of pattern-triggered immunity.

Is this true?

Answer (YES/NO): YES